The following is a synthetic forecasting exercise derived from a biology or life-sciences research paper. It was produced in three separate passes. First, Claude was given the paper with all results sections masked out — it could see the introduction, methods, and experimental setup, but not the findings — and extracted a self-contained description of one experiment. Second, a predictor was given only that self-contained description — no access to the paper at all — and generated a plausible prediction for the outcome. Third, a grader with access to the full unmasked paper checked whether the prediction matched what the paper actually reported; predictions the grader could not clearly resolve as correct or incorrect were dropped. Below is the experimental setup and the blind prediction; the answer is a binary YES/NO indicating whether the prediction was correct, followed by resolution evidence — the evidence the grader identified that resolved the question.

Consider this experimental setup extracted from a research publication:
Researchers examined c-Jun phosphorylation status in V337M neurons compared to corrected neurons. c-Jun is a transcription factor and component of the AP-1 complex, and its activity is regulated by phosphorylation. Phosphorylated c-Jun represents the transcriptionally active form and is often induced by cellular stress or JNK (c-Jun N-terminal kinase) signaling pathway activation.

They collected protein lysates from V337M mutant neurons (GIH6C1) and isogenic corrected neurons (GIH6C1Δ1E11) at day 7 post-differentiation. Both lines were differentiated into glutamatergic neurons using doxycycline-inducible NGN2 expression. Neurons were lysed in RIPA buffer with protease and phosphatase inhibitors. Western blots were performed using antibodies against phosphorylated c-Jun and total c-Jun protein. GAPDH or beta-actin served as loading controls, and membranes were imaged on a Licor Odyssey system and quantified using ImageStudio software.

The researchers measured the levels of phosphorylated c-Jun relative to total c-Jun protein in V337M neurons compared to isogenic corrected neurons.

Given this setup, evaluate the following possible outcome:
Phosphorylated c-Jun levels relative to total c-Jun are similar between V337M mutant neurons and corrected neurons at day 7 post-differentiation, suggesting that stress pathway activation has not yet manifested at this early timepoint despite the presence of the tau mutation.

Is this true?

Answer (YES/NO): NO